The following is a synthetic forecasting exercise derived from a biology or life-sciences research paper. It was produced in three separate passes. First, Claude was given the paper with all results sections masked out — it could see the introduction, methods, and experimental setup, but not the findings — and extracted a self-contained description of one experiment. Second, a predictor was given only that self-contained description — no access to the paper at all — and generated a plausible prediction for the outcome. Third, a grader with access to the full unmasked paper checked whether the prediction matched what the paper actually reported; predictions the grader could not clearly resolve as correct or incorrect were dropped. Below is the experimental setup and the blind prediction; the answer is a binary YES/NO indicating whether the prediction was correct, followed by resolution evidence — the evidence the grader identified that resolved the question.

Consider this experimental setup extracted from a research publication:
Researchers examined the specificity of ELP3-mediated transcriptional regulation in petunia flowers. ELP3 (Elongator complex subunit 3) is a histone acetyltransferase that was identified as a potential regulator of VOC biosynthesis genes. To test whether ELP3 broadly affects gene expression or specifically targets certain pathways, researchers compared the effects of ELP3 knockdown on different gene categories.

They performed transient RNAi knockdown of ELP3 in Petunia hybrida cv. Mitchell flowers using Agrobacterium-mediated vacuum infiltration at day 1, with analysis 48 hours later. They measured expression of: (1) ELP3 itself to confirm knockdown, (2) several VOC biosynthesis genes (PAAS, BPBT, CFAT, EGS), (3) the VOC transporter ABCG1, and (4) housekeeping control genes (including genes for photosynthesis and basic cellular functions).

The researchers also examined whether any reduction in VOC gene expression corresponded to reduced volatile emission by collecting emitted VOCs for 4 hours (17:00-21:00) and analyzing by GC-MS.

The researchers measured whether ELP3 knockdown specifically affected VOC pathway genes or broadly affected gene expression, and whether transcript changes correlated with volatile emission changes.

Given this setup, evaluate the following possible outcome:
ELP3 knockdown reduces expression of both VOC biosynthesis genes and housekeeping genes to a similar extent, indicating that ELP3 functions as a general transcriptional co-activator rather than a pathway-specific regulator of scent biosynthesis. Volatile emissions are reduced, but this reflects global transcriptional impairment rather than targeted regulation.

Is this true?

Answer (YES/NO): NO